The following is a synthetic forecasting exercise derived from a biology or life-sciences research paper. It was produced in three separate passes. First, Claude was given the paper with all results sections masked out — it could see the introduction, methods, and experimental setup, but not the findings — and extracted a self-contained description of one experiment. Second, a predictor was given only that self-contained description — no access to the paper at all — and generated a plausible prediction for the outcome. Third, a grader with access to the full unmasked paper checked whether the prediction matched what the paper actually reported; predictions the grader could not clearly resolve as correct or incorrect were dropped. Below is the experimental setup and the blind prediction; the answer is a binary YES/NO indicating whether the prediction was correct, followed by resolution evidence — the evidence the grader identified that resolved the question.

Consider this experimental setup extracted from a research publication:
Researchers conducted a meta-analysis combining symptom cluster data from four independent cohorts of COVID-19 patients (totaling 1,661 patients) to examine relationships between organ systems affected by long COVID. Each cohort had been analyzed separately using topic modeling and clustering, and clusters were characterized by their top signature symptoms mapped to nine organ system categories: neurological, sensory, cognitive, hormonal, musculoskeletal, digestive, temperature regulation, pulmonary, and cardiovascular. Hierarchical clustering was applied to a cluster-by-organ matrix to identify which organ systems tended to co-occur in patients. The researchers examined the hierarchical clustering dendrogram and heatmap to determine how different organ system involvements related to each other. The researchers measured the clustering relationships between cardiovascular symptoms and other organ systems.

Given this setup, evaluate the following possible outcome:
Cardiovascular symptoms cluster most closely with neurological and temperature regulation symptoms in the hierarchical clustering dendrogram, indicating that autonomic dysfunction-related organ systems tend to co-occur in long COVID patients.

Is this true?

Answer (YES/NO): NO